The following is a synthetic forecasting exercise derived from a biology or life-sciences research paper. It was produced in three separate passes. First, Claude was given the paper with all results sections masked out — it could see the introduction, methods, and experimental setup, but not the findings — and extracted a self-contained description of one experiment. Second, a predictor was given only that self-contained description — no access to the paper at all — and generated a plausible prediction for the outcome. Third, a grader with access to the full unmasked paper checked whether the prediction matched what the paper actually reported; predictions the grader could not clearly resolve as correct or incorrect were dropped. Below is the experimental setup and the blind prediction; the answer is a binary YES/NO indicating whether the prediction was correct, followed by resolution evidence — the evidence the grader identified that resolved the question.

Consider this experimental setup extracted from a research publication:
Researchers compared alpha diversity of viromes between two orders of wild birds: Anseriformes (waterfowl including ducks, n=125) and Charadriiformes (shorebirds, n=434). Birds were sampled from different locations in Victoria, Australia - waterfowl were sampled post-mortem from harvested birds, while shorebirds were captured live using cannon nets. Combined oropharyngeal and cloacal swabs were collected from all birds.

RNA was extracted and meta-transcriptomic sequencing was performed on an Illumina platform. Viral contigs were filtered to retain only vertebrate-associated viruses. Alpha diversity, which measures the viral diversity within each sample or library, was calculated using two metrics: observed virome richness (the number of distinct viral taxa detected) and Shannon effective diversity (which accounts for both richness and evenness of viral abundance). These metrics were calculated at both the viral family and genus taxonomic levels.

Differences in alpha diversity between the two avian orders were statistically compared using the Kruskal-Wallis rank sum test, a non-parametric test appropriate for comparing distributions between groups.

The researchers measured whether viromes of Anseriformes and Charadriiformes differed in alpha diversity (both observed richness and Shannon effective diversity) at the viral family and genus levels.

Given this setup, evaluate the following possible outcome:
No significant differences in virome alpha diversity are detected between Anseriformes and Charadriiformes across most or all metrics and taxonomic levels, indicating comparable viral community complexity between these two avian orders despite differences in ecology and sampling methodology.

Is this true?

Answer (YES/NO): YES